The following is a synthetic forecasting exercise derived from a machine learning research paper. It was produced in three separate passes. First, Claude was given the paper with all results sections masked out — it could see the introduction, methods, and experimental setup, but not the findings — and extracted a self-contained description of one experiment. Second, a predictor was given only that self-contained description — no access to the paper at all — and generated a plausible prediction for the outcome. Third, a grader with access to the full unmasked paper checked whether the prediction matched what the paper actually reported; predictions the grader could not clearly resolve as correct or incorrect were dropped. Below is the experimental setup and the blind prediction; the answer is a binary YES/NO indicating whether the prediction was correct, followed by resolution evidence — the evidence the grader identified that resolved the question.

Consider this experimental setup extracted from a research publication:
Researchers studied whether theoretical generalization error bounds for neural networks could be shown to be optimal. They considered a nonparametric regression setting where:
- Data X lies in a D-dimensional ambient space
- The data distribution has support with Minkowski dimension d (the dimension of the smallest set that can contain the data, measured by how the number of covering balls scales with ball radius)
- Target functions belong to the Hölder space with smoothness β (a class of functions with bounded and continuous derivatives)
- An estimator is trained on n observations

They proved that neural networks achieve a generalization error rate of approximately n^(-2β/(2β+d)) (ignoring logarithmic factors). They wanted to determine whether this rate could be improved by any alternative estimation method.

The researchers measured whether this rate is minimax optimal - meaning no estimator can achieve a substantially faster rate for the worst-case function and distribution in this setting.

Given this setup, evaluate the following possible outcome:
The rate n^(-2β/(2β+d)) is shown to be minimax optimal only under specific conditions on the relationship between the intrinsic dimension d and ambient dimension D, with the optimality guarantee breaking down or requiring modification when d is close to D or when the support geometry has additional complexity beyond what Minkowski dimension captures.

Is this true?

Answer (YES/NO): NO